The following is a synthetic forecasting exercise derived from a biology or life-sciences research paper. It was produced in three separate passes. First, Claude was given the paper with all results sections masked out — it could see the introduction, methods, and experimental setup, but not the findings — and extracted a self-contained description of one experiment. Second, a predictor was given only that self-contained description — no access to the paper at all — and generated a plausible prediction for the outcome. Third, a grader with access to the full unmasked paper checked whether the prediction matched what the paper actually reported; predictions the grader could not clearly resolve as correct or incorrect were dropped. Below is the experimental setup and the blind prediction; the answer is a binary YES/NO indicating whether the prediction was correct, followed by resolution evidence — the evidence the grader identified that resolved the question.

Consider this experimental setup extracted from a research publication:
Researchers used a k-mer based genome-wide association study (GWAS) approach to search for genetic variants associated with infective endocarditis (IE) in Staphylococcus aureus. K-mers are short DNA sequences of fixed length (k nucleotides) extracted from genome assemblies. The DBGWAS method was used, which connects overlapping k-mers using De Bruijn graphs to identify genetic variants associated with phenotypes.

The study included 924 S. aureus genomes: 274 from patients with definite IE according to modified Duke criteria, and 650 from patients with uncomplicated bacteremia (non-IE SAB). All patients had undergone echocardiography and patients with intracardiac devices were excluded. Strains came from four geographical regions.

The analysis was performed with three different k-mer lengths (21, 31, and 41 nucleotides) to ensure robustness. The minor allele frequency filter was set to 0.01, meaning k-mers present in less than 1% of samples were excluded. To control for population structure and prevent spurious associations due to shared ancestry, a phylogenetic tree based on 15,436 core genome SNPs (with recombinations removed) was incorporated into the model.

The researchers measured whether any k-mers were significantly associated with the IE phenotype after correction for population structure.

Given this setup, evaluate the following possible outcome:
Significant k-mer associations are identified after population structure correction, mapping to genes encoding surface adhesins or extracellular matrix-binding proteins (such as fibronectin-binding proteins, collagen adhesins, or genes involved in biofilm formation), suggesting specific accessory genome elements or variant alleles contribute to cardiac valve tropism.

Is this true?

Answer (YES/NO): NO